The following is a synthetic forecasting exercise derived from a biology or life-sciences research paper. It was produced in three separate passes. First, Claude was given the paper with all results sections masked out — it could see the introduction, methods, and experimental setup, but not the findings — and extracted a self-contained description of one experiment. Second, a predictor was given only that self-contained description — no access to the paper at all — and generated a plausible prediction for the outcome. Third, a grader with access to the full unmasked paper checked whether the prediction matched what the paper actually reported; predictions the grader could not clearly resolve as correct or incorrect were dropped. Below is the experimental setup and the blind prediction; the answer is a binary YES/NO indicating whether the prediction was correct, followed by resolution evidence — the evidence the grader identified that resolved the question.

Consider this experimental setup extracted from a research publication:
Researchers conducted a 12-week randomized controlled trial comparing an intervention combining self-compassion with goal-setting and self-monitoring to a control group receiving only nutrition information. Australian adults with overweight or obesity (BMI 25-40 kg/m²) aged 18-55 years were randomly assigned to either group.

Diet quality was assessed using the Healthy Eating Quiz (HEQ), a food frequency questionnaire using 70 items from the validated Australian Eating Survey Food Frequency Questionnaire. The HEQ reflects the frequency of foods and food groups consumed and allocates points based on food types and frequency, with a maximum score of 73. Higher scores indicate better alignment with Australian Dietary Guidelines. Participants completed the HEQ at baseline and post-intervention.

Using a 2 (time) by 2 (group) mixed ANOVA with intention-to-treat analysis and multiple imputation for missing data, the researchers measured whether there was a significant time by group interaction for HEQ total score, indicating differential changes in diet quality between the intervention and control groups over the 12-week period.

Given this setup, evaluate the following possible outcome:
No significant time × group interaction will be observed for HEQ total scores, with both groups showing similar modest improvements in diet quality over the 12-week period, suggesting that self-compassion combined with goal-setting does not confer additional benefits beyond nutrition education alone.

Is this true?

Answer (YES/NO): NO